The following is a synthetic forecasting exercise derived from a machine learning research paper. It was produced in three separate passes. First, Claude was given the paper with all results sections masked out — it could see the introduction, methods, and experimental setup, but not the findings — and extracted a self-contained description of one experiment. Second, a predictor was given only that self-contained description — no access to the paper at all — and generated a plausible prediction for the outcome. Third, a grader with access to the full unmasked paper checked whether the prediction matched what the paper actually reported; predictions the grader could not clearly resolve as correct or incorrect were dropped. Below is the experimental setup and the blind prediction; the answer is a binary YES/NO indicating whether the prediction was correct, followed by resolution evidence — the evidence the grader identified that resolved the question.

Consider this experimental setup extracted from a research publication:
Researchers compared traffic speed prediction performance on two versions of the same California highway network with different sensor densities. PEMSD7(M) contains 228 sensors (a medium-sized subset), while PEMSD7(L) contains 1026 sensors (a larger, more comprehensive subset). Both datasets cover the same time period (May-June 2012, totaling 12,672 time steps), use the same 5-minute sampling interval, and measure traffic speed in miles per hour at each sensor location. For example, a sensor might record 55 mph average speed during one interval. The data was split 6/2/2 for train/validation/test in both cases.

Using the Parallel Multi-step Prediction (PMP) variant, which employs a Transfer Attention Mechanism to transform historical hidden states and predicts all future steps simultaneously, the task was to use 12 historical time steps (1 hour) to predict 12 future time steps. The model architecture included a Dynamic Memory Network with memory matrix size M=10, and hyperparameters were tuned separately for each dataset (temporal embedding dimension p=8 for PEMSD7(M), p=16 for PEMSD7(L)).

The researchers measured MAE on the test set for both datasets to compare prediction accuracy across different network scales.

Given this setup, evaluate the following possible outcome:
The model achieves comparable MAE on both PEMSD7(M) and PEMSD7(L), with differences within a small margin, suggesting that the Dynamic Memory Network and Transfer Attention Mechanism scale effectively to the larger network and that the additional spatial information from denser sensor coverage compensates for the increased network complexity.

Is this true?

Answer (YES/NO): YES